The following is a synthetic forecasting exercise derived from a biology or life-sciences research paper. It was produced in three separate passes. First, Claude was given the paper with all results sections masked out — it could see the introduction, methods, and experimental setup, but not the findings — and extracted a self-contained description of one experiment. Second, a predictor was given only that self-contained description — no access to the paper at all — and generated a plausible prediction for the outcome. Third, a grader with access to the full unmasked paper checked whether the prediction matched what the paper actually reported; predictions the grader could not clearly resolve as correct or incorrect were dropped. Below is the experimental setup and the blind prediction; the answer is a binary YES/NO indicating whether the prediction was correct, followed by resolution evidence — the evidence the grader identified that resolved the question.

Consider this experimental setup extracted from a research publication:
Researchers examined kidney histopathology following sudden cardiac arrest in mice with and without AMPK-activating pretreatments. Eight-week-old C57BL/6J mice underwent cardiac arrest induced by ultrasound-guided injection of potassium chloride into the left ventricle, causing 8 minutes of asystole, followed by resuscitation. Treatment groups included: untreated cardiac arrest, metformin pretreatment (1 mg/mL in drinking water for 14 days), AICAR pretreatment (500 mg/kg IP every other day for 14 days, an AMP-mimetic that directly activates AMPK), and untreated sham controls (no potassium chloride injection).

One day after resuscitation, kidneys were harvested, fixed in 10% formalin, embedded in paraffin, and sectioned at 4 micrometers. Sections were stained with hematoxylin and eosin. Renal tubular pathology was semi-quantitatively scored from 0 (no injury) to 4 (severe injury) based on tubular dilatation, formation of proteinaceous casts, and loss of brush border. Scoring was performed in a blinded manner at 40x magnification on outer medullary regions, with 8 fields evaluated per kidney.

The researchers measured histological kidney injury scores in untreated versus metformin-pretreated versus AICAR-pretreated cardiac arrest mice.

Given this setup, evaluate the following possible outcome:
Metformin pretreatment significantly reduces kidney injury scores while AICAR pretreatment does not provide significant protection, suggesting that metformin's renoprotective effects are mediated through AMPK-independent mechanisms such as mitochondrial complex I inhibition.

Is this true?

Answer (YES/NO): NO